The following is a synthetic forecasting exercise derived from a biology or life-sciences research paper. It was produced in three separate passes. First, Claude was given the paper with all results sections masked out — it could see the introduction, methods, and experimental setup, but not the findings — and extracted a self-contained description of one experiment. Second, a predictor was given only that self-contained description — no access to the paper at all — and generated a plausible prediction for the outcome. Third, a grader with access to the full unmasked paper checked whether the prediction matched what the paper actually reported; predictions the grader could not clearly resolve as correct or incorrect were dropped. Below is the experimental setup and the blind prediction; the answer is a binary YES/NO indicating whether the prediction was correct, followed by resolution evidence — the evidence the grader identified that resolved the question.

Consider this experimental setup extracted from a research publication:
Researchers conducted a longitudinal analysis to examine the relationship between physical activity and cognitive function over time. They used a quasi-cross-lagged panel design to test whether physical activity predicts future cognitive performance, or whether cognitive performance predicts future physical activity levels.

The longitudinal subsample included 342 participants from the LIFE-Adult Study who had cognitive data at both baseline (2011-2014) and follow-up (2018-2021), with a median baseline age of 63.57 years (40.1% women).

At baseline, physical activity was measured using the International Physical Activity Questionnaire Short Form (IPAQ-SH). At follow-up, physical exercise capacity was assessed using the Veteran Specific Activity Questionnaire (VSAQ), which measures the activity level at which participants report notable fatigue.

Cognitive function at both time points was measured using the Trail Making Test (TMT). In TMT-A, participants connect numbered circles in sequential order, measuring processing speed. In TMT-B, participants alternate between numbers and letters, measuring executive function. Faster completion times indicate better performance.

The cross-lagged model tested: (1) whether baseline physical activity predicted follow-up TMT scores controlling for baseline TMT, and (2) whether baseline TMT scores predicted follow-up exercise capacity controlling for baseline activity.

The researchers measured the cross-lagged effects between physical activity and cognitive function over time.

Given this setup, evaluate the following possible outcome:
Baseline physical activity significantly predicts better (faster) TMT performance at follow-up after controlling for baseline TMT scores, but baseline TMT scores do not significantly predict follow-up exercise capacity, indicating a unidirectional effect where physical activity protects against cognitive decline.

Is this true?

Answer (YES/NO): NO